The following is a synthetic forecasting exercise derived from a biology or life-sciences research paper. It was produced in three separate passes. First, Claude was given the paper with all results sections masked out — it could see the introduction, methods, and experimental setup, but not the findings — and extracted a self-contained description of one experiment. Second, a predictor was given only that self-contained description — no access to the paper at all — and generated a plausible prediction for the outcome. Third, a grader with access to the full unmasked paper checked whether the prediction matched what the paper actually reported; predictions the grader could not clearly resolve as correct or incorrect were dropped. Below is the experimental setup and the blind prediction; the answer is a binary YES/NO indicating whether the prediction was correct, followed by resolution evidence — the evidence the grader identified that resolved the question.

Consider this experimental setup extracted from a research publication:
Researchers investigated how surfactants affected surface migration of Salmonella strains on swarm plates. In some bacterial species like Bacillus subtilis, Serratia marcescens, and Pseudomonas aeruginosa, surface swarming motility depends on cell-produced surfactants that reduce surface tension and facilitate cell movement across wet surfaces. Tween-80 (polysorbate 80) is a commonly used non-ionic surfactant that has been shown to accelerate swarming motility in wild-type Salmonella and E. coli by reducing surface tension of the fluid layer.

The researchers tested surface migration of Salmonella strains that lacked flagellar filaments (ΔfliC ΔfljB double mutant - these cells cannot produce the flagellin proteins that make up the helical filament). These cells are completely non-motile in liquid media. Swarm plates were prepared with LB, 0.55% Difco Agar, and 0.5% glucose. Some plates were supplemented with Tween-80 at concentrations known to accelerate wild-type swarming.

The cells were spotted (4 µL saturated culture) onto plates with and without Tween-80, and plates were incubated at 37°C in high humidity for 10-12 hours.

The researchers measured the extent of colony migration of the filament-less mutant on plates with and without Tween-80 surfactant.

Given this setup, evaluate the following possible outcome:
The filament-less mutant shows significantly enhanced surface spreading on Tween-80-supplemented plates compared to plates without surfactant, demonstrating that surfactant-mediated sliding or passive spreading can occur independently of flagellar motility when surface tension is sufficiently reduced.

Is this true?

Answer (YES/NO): NO